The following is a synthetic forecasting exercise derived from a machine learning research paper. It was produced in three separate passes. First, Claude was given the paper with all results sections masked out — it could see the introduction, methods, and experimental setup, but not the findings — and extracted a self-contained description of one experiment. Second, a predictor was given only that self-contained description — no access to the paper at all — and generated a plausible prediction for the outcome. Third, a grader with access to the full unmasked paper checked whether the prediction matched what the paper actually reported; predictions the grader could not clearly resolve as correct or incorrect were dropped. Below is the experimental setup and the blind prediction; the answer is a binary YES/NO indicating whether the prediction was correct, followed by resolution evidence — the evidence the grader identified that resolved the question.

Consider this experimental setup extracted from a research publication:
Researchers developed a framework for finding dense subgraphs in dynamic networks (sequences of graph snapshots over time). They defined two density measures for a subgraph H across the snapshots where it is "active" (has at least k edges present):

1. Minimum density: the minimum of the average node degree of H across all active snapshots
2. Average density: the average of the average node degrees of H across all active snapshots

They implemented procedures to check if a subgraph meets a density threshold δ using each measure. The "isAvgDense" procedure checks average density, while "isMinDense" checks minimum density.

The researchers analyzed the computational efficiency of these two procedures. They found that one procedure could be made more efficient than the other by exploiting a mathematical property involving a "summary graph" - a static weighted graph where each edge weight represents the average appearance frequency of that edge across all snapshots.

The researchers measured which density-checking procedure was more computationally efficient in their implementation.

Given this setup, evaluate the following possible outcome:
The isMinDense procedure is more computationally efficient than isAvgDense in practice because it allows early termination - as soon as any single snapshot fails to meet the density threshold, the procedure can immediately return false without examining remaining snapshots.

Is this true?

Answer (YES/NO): NO